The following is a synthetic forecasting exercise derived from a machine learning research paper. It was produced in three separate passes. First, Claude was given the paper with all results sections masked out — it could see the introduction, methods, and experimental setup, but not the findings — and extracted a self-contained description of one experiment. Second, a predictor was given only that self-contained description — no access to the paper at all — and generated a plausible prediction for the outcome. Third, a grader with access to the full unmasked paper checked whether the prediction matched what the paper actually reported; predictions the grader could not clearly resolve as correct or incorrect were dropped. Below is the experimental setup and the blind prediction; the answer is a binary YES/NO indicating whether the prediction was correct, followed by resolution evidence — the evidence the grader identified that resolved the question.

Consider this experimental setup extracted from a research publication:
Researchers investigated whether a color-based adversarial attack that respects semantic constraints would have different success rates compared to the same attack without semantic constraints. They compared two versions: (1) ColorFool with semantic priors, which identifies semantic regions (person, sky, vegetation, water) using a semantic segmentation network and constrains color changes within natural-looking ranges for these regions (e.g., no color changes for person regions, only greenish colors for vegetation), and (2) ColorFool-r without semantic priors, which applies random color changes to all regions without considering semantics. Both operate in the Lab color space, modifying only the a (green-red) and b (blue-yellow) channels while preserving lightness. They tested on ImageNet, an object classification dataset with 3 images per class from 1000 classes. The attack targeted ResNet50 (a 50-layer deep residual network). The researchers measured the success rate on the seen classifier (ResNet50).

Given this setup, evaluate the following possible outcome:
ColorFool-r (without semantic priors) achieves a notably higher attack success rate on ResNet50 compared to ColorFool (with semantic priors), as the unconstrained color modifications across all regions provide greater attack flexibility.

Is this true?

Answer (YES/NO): NO